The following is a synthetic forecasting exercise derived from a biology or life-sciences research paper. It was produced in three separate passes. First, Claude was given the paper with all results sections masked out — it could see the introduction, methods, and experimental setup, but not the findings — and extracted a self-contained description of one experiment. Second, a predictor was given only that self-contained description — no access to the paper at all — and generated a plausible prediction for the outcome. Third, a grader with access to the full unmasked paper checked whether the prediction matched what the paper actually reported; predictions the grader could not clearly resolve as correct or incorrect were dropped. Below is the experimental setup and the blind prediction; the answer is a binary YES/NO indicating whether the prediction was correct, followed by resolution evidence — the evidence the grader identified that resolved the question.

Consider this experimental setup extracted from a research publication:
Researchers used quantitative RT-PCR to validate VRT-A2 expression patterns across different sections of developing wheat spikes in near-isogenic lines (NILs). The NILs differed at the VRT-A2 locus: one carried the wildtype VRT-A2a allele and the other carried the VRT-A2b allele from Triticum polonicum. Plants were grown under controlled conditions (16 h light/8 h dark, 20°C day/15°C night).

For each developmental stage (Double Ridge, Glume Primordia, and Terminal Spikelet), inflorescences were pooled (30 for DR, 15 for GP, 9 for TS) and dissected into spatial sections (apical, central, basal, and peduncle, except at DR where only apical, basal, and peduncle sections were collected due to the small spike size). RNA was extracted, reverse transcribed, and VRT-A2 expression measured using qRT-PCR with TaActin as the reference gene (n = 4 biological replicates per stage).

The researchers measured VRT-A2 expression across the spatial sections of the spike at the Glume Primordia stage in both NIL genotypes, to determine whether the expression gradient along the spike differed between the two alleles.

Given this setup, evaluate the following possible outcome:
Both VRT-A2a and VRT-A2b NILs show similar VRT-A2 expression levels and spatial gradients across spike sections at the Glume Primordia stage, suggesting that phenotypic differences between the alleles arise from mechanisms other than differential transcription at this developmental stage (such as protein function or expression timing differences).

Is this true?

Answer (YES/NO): NO